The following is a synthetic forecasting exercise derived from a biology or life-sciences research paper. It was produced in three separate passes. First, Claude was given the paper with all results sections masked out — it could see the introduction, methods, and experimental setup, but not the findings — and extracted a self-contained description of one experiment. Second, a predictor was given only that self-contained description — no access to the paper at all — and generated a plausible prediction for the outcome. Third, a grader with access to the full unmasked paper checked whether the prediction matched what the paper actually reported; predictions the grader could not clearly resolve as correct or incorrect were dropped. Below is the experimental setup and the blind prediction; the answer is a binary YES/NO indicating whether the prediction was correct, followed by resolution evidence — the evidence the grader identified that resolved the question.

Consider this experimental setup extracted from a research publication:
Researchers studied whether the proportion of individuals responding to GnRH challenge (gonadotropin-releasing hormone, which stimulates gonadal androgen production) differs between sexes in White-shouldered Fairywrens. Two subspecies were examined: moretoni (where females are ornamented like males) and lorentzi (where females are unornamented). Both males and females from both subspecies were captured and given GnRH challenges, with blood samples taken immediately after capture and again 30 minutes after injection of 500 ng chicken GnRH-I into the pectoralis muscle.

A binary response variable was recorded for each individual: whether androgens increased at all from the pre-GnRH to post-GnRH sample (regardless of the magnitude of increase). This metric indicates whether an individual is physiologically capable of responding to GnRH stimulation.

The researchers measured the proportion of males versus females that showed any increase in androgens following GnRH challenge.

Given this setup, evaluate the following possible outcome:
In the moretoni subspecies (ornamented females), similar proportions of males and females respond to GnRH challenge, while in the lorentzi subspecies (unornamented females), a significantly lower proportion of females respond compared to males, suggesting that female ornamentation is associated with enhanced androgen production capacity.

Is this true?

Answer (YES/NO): NO